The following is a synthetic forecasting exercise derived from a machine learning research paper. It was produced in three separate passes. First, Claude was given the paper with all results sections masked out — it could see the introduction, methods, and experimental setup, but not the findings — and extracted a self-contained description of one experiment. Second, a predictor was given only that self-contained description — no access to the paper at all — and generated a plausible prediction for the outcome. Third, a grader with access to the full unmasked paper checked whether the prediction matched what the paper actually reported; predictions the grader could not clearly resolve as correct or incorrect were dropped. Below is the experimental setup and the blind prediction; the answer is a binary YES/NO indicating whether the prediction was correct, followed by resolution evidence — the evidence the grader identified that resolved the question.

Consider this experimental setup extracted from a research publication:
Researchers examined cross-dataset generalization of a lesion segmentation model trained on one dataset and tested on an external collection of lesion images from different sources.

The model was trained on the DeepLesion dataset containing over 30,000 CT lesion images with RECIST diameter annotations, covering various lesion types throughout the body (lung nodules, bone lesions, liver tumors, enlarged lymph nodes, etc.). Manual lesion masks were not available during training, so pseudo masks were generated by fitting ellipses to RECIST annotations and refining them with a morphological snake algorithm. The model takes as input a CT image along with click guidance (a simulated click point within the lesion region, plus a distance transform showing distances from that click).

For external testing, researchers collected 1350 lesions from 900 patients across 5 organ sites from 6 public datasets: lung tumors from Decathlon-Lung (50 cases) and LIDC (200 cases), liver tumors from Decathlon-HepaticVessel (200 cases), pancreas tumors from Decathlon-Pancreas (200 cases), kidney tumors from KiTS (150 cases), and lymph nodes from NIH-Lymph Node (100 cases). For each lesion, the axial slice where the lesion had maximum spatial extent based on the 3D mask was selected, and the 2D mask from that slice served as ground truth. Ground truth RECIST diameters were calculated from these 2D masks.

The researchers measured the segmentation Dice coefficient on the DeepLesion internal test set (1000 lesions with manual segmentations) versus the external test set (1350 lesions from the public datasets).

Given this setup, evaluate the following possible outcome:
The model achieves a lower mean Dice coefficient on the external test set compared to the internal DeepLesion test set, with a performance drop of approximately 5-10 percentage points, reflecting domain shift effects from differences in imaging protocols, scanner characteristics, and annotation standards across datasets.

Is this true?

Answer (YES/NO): NO